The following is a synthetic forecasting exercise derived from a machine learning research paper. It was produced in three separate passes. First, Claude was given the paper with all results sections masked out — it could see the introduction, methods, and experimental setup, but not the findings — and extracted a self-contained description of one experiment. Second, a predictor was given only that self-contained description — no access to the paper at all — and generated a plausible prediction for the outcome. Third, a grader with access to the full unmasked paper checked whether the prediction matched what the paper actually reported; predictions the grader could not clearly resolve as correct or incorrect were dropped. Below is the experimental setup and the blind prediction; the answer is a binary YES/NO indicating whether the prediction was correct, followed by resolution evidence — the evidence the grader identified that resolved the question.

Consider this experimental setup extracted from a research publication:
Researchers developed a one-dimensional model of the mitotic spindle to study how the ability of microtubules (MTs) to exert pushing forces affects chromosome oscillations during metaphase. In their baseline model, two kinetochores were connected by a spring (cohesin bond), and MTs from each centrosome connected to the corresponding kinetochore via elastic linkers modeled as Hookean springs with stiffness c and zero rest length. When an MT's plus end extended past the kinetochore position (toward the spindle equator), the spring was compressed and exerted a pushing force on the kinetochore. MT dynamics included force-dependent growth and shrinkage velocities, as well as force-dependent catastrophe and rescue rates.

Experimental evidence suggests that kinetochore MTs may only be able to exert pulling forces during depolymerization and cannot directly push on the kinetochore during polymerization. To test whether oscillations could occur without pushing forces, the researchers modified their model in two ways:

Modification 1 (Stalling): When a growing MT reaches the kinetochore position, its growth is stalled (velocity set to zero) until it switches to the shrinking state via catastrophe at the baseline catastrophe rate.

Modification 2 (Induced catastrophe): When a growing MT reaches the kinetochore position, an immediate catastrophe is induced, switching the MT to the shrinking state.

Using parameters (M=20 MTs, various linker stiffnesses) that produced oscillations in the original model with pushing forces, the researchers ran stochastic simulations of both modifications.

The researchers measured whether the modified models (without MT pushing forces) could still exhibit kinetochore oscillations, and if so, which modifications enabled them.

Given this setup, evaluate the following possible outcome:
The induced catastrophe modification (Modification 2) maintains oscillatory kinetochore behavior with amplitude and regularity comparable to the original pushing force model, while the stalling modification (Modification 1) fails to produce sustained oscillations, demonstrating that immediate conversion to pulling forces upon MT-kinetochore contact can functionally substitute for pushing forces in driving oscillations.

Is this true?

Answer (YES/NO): YES